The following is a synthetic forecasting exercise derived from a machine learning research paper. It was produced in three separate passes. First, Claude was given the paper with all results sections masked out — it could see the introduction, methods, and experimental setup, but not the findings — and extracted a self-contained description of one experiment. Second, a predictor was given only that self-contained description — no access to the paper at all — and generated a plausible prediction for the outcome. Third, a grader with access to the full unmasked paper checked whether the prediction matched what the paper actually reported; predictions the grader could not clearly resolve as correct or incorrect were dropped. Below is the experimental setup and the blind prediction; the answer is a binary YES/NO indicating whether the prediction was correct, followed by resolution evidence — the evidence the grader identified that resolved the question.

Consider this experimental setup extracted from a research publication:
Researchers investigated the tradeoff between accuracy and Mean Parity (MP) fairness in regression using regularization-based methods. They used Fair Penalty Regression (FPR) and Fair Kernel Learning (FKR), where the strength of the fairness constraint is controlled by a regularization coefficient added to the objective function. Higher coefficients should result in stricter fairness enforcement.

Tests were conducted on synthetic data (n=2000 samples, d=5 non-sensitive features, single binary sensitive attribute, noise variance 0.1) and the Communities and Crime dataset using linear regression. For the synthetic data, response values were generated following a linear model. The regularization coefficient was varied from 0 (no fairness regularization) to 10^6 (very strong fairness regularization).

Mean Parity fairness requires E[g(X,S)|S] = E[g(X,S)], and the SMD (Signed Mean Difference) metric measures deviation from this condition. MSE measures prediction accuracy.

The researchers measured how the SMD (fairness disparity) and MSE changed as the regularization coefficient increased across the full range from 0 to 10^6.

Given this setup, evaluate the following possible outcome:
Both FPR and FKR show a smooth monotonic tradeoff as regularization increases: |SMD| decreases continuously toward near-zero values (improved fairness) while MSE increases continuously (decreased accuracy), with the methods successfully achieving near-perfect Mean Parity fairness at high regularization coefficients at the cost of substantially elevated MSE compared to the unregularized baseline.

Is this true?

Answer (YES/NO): NO